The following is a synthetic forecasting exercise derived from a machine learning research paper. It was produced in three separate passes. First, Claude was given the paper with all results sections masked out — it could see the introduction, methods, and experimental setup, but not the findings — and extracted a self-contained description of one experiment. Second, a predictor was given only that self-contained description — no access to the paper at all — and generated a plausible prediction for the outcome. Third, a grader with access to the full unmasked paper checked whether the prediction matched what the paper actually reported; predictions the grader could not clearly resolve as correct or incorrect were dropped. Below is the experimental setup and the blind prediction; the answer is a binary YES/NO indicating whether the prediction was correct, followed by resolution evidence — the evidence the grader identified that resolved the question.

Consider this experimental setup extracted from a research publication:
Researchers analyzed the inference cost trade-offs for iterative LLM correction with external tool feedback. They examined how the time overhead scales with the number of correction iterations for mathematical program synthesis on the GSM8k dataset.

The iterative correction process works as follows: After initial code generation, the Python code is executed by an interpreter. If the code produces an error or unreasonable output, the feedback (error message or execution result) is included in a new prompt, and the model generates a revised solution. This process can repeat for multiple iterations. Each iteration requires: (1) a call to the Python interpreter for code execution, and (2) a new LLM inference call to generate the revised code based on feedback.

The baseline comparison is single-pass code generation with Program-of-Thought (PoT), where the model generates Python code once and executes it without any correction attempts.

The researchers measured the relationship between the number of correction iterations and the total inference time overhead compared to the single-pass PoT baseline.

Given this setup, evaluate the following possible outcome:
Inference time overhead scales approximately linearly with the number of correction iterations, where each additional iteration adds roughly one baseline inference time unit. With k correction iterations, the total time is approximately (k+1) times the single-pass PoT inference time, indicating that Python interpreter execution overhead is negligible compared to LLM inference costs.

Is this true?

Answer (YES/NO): YES